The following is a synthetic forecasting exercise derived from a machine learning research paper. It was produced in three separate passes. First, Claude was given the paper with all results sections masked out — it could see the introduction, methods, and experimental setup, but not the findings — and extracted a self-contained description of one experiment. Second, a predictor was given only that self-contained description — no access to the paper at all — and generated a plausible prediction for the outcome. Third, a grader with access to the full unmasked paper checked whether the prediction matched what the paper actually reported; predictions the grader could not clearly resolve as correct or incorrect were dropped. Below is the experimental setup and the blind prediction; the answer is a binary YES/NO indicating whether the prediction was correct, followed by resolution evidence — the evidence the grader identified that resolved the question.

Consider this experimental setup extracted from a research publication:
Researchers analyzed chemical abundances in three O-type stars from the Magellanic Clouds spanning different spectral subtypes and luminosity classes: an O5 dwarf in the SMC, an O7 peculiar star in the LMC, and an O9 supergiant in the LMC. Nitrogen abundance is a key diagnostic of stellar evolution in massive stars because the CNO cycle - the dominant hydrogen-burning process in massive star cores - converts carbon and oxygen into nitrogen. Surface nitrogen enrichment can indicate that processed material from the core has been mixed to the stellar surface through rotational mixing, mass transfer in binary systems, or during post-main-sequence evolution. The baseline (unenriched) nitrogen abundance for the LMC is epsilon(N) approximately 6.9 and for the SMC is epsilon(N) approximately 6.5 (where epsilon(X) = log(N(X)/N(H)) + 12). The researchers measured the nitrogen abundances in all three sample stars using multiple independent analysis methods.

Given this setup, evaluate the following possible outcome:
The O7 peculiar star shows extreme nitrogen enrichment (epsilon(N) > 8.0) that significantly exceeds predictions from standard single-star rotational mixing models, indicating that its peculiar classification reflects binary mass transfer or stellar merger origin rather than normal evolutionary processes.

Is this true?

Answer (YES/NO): YES